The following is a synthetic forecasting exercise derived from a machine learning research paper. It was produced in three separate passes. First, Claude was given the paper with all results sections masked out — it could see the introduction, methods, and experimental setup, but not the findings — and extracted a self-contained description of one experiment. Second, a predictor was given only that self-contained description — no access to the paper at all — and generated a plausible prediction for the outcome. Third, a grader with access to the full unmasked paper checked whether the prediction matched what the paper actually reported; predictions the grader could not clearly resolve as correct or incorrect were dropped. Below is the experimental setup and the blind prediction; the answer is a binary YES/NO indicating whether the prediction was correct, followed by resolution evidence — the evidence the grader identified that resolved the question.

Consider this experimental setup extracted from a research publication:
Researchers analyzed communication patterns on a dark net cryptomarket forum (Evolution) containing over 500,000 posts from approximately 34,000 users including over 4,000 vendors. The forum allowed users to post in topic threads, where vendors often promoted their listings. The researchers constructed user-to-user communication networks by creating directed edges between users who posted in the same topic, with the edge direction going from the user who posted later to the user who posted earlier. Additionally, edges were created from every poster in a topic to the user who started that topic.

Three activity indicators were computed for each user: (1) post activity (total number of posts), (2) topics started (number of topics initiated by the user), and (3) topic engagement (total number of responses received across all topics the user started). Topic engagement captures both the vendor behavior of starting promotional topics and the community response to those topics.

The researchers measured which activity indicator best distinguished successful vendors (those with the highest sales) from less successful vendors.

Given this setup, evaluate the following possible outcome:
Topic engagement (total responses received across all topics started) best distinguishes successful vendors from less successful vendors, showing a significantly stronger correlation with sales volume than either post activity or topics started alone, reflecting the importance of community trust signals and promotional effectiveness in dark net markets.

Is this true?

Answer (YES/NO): YES